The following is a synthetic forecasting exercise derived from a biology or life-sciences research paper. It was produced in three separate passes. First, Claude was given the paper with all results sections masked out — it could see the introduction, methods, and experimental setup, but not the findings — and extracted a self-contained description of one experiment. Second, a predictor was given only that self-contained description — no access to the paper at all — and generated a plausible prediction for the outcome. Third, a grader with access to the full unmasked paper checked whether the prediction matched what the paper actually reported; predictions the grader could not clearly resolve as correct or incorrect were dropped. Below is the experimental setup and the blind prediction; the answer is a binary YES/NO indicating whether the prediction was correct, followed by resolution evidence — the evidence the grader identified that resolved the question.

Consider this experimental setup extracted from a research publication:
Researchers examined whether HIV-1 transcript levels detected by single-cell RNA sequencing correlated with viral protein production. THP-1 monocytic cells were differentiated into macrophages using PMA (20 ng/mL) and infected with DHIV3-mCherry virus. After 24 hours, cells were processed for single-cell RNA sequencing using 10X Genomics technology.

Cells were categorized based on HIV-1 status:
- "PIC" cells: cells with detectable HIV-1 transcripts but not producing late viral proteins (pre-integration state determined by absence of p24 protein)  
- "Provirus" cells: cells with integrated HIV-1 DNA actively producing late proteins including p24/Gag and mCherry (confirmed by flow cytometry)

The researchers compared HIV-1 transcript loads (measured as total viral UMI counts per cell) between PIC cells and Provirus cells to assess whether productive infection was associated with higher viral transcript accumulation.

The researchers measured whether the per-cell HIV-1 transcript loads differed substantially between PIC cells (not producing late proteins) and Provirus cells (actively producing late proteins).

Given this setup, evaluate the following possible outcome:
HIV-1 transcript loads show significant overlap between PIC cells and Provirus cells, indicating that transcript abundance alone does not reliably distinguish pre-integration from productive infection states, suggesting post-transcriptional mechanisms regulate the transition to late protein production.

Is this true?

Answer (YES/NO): YES